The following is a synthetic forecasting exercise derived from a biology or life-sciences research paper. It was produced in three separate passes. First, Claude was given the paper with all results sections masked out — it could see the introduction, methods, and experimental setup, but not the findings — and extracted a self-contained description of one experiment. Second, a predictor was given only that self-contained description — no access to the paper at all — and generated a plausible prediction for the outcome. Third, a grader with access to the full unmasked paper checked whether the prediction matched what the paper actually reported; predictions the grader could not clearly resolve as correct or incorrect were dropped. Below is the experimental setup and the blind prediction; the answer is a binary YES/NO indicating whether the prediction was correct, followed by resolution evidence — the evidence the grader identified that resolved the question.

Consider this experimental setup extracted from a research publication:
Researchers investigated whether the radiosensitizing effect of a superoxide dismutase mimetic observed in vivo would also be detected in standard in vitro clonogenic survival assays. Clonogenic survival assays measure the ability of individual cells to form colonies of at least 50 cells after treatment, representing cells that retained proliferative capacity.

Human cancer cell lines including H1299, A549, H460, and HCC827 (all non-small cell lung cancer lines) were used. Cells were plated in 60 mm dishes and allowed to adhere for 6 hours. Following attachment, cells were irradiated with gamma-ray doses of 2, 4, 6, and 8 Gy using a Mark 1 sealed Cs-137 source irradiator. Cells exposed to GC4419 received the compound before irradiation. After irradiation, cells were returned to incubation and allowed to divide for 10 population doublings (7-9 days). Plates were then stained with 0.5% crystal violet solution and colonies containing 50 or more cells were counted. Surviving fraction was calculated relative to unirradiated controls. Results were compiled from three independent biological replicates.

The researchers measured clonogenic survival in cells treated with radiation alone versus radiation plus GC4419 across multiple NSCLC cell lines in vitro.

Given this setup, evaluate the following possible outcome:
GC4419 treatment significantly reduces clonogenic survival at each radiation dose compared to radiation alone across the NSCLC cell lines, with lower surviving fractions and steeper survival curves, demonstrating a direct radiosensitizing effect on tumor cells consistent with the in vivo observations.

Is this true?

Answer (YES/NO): NO